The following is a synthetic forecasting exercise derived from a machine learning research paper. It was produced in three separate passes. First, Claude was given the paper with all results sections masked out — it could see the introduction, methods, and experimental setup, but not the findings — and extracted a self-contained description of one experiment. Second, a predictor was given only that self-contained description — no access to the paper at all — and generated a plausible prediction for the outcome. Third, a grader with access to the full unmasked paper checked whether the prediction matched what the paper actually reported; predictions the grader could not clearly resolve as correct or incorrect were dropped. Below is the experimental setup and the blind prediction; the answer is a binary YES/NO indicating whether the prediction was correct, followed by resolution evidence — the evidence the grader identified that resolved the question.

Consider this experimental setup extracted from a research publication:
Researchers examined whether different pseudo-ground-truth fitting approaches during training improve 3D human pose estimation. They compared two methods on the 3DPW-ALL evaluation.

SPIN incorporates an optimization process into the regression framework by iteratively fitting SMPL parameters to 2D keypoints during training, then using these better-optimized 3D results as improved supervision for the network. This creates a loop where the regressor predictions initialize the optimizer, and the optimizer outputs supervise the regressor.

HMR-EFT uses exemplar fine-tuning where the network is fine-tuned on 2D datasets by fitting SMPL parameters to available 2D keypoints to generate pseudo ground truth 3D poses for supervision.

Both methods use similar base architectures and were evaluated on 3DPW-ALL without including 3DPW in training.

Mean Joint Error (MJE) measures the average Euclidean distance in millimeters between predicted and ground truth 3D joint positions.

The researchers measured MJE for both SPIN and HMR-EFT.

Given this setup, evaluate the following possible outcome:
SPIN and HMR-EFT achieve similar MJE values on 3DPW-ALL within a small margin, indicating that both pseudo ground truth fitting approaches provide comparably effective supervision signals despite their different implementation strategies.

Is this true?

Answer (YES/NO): NO